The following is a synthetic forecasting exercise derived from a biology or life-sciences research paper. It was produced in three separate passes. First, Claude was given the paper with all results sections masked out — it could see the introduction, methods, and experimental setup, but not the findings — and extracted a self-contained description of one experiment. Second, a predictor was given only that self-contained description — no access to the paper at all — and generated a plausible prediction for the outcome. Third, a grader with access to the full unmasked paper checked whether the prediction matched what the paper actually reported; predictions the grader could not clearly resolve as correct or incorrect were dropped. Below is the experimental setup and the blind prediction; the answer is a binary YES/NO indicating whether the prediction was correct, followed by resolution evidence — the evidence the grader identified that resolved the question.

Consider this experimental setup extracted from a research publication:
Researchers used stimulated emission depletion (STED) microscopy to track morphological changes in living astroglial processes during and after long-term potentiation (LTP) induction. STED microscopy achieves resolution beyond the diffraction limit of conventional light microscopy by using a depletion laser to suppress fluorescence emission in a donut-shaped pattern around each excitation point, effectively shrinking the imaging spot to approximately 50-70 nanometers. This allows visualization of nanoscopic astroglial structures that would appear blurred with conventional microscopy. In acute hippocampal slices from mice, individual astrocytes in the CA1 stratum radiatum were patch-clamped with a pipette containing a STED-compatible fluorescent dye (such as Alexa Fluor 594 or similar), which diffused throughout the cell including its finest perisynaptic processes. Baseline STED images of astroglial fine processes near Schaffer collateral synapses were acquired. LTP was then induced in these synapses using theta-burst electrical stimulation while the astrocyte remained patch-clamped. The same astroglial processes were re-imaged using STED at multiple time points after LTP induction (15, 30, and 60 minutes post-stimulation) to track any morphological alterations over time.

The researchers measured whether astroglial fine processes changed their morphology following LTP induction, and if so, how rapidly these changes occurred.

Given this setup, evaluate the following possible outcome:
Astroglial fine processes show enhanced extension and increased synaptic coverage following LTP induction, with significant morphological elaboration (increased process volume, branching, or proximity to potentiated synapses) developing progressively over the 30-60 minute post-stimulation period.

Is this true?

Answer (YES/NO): NO